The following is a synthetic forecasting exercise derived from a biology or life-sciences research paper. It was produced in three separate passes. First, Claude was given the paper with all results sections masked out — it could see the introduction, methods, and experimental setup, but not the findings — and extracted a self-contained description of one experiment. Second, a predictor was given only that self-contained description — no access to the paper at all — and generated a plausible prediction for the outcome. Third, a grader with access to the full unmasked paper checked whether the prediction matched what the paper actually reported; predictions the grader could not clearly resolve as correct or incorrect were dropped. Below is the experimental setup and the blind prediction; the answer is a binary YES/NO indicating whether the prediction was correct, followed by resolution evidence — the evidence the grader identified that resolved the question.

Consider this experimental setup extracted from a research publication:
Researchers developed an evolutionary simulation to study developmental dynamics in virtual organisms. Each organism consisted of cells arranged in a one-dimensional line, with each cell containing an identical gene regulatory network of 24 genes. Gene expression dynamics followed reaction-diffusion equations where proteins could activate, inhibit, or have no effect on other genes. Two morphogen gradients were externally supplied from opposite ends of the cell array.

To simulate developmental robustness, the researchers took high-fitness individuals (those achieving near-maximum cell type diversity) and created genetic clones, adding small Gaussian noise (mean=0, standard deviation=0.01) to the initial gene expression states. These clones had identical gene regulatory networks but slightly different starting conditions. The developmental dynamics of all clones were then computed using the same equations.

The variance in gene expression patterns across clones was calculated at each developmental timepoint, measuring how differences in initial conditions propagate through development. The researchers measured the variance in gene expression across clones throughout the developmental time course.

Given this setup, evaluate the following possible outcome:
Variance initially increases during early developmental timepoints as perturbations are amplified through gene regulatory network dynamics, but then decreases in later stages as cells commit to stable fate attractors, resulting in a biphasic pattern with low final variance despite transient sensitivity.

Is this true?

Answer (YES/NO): NO